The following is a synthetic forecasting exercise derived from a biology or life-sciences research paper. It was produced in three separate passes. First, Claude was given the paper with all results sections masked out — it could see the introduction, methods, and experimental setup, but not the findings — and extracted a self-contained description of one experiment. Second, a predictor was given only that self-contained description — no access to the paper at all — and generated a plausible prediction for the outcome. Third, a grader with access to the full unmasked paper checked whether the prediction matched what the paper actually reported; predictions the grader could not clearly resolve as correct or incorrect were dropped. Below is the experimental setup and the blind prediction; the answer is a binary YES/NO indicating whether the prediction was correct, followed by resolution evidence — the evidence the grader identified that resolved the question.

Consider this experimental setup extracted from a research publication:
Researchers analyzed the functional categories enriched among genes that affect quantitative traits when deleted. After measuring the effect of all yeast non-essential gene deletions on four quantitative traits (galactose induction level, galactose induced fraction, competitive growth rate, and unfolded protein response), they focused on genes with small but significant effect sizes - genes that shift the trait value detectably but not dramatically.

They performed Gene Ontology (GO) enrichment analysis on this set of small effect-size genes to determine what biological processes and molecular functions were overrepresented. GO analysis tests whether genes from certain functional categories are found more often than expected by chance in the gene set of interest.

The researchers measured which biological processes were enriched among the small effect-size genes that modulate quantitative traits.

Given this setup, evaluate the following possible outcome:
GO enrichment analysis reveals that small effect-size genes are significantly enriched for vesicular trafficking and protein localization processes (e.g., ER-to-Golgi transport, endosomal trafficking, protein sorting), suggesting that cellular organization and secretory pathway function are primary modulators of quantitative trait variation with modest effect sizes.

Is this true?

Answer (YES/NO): NO